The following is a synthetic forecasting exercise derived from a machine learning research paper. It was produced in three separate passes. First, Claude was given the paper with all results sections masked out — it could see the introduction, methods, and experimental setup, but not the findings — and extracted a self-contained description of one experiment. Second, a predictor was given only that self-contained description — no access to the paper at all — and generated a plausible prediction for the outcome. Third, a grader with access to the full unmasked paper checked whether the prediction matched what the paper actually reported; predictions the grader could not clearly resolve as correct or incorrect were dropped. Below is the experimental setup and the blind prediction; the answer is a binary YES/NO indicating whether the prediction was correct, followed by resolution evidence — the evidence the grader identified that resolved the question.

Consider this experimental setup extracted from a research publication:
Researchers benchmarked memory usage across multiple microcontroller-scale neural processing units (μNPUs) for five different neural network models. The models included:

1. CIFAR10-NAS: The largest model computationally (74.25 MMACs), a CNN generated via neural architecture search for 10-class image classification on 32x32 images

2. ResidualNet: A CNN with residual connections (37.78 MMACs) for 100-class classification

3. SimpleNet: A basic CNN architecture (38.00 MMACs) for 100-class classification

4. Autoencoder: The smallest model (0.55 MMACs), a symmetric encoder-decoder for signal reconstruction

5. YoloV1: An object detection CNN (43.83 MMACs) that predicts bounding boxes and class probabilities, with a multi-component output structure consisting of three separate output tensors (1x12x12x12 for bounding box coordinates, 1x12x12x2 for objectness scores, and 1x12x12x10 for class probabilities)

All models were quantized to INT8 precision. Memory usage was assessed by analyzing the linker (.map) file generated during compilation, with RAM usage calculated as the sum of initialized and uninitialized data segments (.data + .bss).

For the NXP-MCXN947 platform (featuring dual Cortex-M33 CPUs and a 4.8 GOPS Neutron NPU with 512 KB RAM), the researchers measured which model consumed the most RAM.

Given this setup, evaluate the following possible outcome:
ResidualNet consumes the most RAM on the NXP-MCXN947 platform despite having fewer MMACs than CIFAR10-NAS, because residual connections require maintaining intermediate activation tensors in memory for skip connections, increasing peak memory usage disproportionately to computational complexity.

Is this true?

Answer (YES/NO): NO